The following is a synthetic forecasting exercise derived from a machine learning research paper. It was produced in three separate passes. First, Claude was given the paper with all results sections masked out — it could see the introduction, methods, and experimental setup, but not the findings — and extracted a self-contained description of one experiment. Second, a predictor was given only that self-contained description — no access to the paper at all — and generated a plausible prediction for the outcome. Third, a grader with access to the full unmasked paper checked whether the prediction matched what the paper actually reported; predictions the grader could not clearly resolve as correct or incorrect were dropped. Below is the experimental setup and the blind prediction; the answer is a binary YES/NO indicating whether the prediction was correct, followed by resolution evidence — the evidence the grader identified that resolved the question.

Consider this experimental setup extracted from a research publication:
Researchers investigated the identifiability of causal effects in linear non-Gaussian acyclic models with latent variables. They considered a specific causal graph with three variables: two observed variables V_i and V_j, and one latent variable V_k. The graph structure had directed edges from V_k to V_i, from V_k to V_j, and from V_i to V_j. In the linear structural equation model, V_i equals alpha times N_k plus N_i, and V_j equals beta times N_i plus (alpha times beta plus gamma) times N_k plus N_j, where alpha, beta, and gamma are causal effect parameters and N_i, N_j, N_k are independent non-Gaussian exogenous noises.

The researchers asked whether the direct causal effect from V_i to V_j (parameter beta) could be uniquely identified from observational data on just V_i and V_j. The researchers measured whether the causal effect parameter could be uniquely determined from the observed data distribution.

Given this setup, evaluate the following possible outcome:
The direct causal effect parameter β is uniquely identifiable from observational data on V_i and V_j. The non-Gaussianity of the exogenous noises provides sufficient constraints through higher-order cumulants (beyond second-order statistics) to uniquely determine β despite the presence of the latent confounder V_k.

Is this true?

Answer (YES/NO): NO